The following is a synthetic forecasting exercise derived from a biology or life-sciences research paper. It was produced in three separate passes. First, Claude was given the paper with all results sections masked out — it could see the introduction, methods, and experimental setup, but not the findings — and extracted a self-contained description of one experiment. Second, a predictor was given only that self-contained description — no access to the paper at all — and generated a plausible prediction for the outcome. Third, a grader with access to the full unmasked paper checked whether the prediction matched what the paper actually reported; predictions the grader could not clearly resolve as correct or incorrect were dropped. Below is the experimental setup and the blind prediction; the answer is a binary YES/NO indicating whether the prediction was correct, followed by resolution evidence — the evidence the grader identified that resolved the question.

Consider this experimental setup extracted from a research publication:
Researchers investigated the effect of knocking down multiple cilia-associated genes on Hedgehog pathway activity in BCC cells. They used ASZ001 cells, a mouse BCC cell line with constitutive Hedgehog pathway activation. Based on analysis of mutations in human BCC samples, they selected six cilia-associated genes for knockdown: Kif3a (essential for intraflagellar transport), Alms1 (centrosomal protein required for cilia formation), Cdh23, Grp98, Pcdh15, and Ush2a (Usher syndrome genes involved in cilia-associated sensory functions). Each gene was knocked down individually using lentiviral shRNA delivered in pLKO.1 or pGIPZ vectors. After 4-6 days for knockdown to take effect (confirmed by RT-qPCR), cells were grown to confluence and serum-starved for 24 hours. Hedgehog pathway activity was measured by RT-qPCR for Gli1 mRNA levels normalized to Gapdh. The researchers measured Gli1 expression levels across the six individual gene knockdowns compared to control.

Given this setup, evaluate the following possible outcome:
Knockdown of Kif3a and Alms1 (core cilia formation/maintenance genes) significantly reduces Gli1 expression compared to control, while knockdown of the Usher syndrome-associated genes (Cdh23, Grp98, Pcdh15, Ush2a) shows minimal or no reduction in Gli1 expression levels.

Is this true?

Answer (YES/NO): NO